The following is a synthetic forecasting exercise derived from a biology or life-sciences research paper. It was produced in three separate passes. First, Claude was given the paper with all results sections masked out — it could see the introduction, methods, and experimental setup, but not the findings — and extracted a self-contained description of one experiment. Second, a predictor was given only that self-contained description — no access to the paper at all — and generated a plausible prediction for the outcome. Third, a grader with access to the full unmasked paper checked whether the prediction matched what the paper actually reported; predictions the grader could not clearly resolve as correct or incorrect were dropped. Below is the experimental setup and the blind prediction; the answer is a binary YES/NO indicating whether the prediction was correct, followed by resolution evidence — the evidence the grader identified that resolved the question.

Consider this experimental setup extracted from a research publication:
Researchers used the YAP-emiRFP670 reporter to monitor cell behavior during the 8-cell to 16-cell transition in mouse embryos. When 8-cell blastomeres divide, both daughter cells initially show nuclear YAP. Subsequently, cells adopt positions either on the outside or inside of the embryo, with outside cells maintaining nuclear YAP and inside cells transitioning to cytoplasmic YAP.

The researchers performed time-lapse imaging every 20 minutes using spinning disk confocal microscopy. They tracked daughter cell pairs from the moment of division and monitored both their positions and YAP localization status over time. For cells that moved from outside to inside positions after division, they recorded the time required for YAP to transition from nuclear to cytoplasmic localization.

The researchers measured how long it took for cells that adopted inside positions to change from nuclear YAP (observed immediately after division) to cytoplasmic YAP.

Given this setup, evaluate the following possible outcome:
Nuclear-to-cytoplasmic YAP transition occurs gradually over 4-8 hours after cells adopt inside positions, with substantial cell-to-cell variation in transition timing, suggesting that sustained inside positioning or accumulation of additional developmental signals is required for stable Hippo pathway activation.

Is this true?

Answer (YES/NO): NO